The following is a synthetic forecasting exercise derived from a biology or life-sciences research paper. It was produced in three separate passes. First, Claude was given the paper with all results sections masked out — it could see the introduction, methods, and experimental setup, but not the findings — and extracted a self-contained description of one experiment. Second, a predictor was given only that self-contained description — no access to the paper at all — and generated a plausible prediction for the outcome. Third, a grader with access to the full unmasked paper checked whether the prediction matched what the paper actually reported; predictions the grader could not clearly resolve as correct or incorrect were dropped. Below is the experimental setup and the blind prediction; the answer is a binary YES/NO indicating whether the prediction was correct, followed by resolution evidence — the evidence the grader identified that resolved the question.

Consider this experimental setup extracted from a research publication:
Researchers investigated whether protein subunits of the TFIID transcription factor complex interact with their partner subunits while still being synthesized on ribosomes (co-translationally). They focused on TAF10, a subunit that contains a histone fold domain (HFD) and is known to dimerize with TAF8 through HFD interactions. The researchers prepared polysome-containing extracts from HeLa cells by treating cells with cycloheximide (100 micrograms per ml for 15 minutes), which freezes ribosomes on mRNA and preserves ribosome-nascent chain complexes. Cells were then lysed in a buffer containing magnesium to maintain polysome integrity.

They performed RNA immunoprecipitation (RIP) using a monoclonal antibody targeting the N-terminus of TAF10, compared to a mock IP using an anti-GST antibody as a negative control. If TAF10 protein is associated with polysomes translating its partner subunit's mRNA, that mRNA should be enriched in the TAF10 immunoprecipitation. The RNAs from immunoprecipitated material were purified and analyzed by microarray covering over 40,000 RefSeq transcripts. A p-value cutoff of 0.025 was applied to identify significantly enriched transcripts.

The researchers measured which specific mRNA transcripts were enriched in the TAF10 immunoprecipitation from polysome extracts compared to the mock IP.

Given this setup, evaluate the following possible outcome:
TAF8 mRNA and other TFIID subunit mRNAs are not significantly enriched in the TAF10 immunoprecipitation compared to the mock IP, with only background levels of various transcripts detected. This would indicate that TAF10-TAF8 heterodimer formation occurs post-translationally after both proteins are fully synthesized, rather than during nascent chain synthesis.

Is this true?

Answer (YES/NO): NO